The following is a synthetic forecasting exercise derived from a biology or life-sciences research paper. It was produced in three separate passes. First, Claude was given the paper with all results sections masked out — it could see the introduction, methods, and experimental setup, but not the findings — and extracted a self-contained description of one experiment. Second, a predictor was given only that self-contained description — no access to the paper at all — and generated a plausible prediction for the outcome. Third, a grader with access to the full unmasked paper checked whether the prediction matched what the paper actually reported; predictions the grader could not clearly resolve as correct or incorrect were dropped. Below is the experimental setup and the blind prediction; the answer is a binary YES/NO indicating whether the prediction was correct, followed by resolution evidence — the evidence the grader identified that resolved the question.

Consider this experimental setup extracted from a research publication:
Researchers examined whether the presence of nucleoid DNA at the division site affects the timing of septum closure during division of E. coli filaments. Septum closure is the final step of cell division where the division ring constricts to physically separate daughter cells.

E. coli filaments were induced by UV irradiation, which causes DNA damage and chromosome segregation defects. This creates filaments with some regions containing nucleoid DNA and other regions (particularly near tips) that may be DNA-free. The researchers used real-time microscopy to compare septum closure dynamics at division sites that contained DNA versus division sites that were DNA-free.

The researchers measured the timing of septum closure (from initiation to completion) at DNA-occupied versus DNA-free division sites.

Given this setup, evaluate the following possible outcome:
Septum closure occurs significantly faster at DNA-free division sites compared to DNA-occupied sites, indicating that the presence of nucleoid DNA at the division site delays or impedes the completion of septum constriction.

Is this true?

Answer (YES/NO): NO